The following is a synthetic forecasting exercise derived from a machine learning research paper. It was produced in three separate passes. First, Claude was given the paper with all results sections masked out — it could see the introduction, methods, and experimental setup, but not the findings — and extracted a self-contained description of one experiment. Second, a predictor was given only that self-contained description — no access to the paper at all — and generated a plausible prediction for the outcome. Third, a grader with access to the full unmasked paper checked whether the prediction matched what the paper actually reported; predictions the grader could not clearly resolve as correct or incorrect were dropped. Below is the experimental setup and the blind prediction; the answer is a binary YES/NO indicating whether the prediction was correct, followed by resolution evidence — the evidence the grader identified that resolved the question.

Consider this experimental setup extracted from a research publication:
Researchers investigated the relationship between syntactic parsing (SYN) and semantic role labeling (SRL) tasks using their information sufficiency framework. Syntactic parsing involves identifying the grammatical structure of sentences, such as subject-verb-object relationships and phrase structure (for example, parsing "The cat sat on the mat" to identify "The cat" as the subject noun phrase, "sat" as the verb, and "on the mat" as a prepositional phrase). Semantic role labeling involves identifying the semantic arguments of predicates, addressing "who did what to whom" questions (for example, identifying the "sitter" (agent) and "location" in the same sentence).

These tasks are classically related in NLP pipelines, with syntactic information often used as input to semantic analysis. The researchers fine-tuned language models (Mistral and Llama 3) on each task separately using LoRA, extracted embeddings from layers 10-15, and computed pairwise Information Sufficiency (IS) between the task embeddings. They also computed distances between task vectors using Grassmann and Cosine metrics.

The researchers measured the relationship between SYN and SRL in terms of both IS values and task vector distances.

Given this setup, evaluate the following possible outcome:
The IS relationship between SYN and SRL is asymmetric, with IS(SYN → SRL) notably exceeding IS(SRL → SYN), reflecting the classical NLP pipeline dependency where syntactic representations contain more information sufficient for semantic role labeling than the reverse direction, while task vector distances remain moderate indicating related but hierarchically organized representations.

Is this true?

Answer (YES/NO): NO